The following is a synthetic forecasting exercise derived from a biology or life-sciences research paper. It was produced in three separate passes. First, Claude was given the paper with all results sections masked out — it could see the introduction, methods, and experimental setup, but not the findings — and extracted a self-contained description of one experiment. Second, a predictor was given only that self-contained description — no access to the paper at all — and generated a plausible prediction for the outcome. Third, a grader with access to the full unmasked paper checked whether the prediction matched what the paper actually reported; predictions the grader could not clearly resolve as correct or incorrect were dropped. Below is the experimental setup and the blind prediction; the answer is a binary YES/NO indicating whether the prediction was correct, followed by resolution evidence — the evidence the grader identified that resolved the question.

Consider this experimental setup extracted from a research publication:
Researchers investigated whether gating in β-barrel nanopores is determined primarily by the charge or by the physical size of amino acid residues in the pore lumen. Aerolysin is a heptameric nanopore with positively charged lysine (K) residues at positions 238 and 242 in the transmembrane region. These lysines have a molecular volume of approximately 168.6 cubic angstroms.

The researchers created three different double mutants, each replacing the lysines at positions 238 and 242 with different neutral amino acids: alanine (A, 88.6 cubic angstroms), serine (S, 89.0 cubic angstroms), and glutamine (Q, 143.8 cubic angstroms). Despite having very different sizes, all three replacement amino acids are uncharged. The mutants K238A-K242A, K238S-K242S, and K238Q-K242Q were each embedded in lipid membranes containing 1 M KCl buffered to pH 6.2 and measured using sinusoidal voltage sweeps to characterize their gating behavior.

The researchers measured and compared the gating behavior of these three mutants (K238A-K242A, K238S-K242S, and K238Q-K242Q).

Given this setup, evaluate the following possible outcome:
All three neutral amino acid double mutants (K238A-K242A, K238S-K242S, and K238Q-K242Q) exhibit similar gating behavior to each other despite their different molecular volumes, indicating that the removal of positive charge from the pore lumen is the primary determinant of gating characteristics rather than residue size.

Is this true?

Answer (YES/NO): YES